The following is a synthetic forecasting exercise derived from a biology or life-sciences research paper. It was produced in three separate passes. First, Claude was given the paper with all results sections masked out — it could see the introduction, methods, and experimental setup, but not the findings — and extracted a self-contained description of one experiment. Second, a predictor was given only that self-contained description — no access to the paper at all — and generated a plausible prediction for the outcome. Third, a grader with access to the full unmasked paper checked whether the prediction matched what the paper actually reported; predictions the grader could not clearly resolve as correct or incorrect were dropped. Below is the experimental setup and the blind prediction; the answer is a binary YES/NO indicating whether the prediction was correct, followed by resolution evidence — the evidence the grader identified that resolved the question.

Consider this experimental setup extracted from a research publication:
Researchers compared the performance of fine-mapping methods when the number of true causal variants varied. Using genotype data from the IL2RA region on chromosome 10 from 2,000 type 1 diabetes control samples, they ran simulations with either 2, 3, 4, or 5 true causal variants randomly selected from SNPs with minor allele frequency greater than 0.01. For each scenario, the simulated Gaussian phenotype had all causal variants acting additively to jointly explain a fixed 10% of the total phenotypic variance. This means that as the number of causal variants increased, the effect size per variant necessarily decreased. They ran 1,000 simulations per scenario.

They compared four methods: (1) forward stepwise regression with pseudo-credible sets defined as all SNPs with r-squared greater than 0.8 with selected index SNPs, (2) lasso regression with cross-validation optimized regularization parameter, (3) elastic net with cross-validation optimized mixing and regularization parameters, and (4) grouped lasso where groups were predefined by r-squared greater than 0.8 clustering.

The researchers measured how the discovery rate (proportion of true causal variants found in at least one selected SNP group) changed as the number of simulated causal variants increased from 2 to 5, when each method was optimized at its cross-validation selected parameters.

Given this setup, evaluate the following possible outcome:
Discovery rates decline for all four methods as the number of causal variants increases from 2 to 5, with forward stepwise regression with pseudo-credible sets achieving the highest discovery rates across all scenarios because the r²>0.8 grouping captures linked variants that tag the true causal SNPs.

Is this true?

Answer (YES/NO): NO